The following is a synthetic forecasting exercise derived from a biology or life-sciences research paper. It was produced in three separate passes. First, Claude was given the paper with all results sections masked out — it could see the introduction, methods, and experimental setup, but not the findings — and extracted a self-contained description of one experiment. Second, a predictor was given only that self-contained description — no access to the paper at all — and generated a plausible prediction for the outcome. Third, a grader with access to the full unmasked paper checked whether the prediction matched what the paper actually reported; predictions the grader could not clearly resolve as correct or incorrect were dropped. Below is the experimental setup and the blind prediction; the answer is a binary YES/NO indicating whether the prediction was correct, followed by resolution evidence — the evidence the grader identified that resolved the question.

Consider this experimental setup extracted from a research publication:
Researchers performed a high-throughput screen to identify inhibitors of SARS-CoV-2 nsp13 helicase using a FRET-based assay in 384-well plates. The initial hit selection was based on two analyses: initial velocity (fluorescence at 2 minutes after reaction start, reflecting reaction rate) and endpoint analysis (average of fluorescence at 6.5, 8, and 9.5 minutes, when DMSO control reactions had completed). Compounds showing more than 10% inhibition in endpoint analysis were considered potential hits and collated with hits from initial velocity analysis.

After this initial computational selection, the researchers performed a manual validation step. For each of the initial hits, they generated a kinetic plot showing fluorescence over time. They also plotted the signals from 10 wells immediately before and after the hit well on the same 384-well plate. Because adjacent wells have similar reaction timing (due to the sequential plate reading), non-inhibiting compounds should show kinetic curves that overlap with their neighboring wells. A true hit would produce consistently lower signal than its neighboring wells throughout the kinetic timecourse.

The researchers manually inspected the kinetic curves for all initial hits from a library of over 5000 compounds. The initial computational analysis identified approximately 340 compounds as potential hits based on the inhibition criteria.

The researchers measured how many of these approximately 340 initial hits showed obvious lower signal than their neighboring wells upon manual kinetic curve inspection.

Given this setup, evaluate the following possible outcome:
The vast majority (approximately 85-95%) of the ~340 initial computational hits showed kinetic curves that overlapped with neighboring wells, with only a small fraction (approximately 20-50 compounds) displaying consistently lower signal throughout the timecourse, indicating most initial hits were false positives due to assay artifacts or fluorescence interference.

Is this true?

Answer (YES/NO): NO